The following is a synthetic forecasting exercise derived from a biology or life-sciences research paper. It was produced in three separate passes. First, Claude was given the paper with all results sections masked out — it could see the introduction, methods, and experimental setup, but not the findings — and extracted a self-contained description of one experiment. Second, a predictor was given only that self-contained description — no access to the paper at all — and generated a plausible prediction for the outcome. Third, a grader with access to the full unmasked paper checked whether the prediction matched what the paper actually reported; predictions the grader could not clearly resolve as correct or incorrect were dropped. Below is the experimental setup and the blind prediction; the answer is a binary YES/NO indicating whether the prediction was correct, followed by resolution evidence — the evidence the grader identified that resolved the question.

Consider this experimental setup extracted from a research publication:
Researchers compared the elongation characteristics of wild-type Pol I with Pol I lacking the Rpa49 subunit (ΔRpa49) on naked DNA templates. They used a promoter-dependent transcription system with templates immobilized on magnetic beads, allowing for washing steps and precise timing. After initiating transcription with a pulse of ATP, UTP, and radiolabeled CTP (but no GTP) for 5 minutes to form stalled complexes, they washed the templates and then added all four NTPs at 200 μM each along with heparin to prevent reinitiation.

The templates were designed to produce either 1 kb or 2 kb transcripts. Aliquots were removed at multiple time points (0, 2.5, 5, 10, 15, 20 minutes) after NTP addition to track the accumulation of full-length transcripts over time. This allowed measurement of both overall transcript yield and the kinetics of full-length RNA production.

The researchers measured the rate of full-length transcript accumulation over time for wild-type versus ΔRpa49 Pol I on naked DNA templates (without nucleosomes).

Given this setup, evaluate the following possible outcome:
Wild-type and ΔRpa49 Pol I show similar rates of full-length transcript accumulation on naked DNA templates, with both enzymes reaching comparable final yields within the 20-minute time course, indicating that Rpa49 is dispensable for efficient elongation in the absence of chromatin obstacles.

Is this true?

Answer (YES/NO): NO